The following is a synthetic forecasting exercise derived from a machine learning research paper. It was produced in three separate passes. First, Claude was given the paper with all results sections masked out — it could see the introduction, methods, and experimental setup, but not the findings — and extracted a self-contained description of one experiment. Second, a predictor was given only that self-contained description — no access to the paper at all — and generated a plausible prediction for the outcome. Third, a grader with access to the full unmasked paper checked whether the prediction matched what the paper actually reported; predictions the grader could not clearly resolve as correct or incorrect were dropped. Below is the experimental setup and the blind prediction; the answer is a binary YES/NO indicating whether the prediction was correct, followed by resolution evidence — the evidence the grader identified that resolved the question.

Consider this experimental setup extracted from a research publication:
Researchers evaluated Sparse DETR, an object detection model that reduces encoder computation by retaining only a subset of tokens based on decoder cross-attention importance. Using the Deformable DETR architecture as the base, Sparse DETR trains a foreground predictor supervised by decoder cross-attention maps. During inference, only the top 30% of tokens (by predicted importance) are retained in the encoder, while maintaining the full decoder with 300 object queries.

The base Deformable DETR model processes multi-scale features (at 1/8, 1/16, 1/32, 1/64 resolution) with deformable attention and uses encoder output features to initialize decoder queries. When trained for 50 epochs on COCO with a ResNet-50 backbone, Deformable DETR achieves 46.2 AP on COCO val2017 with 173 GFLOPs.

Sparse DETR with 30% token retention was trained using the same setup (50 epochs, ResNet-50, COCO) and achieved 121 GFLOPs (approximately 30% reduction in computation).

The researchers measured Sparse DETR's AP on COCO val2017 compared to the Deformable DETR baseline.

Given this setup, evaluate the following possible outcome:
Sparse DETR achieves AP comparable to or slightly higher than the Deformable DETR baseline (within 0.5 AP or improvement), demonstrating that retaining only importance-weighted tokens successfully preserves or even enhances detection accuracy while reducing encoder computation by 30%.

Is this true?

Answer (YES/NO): YES